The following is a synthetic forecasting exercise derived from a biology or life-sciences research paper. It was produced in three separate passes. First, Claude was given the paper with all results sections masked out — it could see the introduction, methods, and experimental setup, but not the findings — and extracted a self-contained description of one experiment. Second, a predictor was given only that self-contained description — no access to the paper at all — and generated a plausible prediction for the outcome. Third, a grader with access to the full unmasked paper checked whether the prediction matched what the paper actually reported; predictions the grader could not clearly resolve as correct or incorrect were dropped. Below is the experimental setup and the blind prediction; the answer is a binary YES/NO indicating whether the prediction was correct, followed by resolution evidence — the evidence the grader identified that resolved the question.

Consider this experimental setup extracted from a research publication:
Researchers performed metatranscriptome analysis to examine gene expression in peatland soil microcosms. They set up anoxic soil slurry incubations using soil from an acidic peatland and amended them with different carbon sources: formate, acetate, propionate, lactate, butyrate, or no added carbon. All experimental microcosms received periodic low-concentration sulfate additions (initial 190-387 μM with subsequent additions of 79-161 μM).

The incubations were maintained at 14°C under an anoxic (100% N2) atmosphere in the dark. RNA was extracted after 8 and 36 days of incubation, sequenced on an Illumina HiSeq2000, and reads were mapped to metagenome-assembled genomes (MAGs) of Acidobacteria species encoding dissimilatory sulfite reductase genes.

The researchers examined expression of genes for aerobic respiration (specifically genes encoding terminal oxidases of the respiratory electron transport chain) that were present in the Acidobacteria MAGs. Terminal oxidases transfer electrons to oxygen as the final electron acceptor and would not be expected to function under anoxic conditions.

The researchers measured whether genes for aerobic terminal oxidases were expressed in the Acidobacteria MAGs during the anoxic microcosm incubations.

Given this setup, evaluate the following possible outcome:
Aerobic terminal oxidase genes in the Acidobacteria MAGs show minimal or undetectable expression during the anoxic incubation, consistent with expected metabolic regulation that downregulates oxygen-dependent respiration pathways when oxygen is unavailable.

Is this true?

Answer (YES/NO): NO